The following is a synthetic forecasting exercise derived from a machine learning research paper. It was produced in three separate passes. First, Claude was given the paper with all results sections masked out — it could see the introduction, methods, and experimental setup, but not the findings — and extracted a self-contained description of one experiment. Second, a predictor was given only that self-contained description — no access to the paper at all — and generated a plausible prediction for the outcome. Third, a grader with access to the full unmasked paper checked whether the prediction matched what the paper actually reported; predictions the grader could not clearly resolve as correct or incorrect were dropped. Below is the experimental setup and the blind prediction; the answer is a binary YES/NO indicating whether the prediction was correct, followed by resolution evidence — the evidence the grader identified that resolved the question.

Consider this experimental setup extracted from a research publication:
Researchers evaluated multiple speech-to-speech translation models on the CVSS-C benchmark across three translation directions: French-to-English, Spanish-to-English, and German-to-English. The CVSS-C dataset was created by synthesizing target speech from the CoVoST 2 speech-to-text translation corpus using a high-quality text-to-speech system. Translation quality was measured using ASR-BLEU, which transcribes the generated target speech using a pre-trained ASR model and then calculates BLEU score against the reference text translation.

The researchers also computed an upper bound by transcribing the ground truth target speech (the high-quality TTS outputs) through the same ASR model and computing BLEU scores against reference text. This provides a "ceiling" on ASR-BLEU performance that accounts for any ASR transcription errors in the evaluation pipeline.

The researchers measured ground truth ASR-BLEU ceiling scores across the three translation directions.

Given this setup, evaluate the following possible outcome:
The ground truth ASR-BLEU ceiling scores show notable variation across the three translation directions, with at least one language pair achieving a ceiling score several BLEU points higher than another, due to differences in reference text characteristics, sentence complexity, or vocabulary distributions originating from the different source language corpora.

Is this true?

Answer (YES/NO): YES